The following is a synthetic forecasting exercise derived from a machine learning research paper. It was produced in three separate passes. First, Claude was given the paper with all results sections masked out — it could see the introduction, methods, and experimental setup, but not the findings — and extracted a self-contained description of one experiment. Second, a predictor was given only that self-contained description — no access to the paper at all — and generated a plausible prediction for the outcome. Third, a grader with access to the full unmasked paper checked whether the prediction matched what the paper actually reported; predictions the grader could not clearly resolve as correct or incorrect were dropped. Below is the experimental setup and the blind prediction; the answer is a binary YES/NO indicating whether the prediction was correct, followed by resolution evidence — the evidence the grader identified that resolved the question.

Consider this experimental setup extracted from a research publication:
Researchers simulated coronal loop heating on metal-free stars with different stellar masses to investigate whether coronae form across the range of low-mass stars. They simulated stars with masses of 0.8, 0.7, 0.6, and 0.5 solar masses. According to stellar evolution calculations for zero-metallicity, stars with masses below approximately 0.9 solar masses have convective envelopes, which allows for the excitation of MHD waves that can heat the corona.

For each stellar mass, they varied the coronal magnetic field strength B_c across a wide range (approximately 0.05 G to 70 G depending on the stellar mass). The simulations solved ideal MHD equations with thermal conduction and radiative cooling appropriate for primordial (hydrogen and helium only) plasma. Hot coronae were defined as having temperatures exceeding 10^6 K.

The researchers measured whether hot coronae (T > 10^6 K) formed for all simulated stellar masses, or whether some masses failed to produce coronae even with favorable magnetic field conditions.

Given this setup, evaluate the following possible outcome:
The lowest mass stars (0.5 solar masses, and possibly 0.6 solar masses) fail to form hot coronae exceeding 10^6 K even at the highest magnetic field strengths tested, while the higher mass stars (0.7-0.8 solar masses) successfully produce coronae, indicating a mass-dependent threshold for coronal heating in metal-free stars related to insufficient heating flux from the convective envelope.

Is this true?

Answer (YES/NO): NO